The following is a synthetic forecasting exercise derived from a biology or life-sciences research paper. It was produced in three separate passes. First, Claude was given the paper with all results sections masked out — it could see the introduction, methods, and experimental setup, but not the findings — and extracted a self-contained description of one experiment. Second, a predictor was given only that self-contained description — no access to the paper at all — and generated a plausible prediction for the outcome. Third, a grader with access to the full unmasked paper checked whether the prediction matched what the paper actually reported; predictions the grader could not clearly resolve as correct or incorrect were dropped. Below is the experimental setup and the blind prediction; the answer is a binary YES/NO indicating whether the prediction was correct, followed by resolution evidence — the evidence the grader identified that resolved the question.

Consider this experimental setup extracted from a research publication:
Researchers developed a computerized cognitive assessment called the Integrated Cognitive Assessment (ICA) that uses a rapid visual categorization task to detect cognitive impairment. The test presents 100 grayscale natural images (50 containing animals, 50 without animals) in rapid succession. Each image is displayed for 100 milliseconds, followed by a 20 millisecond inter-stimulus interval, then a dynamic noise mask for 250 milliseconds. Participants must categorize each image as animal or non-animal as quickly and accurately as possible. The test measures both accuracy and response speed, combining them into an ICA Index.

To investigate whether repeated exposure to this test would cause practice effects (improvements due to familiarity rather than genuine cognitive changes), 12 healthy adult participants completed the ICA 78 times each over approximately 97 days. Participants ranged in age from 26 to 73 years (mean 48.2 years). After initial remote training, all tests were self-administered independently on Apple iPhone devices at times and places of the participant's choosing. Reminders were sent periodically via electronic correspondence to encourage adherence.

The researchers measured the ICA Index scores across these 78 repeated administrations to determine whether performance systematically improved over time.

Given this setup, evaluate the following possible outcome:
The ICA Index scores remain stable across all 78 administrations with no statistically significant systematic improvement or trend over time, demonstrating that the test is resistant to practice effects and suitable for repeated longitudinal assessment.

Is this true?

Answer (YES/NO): YES